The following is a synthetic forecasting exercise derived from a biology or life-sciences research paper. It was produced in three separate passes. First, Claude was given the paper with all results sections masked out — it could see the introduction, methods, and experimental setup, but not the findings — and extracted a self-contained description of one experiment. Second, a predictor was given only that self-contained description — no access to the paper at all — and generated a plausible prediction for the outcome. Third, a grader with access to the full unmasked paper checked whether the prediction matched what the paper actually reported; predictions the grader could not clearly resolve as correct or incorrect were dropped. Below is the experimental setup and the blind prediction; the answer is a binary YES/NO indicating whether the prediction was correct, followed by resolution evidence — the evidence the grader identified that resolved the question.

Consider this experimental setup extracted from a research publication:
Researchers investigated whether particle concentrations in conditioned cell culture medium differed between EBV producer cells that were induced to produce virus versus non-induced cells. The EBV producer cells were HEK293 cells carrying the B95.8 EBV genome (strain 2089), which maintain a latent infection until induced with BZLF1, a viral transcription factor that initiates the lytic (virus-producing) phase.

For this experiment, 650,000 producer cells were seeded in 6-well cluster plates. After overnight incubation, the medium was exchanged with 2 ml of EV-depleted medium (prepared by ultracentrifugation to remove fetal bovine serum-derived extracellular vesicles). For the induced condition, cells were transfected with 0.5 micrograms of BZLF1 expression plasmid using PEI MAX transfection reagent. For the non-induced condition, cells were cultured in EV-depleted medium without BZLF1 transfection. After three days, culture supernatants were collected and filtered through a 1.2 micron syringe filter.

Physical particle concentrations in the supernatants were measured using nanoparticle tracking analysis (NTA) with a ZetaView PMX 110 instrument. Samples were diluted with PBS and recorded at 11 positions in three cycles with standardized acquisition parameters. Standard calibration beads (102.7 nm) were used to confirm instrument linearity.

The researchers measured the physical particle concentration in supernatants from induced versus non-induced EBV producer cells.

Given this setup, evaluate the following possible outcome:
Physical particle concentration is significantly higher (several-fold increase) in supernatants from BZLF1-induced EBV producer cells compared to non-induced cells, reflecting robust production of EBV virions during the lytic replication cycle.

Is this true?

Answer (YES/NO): NO